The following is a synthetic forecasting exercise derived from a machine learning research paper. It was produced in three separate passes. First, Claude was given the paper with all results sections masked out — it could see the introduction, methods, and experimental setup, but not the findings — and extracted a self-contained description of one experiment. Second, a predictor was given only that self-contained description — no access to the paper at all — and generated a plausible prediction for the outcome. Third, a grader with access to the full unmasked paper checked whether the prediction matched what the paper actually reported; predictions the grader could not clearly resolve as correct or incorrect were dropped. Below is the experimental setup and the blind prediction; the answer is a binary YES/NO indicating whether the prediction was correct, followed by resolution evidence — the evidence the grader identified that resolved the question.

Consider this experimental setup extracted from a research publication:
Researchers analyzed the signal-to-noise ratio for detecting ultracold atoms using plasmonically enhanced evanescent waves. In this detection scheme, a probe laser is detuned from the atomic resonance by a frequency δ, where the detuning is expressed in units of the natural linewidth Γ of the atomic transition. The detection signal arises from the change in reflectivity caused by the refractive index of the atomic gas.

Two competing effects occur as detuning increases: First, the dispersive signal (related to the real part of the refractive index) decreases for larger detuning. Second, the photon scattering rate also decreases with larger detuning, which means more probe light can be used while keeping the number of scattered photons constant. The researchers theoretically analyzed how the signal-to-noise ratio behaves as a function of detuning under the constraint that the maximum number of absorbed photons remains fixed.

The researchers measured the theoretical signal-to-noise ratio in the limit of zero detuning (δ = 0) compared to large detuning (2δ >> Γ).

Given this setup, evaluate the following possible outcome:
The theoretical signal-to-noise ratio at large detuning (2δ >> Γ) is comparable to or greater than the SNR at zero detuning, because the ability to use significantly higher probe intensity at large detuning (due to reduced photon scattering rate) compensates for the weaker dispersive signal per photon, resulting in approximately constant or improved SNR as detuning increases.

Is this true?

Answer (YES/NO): YES